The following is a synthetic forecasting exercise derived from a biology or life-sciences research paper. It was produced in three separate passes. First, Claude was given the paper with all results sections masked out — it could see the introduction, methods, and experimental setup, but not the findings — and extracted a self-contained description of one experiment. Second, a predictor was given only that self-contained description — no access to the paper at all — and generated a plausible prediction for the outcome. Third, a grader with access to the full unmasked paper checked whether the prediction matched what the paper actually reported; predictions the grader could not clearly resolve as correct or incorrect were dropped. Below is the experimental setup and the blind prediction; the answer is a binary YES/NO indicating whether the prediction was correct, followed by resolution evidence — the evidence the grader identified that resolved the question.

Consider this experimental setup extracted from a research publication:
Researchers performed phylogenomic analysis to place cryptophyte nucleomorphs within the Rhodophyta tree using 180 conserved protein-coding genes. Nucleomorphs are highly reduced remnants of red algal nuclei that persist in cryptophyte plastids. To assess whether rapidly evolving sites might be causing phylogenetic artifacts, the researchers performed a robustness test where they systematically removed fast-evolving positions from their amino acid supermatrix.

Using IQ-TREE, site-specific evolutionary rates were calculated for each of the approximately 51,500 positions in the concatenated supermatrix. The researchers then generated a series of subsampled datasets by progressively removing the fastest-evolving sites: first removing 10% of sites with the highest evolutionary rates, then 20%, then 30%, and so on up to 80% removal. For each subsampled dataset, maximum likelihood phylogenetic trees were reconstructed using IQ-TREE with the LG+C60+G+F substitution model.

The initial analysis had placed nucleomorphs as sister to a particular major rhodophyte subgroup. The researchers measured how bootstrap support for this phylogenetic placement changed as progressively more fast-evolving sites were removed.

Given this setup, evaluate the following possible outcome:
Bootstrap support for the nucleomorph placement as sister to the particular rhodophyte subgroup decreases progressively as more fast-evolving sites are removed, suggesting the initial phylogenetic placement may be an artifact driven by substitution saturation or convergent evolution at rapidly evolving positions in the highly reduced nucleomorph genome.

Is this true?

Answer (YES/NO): NO